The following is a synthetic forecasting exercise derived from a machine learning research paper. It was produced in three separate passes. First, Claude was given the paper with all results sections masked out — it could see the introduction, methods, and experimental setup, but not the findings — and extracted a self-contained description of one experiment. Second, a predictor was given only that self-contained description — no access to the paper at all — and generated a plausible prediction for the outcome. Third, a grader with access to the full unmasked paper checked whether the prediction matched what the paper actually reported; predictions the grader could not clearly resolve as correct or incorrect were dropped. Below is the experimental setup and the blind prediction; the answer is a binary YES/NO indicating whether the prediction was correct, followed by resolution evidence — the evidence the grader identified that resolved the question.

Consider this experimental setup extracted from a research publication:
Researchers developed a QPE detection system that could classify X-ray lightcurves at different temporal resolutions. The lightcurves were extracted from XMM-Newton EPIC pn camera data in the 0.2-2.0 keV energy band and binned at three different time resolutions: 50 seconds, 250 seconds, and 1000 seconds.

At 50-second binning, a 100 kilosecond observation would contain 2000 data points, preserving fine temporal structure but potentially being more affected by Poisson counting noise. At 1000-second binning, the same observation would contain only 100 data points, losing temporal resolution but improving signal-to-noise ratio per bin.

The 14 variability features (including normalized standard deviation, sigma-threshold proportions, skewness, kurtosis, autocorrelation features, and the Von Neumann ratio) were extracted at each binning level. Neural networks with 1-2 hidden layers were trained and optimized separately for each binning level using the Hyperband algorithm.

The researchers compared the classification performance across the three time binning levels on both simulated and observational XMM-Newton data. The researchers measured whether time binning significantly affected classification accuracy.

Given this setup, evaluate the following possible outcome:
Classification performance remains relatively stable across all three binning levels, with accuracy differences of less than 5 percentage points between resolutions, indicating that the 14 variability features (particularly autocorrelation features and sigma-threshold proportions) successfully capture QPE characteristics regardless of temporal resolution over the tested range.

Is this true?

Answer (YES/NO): NO